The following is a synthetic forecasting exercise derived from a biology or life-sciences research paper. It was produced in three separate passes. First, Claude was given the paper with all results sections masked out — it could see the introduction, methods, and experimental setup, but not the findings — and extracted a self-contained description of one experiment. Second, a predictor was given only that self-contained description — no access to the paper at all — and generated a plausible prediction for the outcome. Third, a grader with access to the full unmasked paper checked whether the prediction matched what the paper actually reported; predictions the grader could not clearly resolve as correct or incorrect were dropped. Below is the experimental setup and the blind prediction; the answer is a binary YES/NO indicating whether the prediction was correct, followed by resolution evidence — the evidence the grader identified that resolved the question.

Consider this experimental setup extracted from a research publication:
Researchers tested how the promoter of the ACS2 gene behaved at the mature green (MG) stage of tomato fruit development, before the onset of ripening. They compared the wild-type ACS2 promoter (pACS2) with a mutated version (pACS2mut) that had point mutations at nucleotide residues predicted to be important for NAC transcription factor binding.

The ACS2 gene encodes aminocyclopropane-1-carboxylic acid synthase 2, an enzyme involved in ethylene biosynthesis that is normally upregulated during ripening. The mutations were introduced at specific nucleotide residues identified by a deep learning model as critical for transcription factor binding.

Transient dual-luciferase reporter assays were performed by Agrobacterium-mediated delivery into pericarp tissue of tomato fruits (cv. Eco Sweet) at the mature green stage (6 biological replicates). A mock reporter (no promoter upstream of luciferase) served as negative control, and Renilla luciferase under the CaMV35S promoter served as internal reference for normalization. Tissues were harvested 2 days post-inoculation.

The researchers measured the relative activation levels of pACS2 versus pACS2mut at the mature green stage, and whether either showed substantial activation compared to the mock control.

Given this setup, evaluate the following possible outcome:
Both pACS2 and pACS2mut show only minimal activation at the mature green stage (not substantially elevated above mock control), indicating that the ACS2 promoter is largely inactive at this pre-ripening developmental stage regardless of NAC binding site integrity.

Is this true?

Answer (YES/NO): YES